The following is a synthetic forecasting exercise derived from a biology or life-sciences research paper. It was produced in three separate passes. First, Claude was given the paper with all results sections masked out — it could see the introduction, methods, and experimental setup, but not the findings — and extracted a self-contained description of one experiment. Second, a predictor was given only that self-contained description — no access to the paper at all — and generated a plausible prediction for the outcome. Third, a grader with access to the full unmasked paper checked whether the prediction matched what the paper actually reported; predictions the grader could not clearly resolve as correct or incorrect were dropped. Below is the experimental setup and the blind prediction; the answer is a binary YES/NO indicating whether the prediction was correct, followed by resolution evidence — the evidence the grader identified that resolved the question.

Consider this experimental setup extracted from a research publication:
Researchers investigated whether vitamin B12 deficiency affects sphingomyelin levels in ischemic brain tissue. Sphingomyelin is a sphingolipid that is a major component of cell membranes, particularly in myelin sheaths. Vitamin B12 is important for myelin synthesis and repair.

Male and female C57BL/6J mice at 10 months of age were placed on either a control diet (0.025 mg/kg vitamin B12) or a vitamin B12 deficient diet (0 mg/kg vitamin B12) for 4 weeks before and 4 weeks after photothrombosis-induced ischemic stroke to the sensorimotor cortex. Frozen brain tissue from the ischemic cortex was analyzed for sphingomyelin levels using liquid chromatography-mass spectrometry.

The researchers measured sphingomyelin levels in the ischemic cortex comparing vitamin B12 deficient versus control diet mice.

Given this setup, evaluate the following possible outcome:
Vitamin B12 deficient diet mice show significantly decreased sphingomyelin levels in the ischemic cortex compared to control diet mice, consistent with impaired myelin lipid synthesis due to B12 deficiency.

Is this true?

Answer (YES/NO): NO